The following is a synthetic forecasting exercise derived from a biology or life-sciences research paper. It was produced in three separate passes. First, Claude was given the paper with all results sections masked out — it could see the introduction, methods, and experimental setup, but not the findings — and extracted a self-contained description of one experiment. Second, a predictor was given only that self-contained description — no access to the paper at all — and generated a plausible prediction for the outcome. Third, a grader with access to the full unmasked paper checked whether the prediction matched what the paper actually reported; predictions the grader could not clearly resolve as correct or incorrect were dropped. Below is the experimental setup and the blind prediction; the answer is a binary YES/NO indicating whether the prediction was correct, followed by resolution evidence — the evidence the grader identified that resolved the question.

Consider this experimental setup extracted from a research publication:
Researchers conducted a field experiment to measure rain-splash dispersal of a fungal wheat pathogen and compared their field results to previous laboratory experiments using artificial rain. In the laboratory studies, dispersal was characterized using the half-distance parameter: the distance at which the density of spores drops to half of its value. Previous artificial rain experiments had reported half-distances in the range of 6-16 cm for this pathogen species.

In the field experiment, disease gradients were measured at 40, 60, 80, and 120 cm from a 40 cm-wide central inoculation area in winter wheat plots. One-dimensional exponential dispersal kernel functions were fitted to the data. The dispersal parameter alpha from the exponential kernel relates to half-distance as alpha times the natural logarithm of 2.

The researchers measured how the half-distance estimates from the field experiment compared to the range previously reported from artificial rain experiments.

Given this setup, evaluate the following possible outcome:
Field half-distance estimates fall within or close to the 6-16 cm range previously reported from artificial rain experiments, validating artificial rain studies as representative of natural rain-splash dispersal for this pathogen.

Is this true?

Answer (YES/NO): YES